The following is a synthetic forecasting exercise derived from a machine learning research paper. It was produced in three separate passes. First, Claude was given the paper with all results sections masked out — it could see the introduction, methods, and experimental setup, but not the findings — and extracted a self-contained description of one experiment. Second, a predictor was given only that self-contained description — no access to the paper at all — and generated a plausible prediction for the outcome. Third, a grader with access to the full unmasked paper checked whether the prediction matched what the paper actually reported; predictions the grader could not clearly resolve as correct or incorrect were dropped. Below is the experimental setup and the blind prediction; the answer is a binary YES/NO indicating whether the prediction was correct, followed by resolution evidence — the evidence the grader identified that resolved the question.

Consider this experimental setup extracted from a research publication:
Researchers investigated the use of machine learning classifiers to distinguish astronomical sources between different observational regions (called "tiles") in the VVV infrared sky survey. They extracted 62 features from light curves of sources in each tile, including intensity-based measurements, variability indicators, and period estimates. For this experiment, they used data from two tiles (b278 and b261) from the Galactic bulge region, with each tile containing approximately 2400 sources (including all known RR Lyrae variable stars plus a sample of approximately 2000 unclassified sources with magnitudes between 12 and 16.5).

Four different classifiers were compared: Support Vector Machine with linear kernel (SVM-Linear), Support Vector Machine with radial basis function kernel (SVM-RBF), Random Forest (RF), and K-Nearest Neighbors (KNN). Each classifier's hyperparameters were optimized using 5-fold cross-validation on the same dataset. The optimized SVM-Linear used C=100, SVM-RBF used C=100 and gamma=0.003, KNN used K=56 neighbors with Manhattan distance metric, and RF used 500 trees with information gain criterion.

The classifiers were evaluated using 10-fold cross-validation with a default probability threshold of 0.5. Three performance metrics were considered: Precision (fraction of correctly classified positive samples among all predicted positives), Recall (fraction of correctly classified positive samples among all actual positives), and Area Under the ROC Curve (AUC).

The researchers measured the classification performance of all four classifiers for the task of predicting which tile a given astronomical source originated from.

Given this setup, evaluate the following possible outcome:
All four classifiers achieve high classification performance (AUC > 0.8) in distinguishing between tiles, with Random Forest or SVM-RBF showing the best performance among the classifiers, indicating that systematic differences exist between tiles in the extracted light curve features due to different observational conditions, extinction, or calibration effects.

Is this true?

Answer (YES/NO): NO